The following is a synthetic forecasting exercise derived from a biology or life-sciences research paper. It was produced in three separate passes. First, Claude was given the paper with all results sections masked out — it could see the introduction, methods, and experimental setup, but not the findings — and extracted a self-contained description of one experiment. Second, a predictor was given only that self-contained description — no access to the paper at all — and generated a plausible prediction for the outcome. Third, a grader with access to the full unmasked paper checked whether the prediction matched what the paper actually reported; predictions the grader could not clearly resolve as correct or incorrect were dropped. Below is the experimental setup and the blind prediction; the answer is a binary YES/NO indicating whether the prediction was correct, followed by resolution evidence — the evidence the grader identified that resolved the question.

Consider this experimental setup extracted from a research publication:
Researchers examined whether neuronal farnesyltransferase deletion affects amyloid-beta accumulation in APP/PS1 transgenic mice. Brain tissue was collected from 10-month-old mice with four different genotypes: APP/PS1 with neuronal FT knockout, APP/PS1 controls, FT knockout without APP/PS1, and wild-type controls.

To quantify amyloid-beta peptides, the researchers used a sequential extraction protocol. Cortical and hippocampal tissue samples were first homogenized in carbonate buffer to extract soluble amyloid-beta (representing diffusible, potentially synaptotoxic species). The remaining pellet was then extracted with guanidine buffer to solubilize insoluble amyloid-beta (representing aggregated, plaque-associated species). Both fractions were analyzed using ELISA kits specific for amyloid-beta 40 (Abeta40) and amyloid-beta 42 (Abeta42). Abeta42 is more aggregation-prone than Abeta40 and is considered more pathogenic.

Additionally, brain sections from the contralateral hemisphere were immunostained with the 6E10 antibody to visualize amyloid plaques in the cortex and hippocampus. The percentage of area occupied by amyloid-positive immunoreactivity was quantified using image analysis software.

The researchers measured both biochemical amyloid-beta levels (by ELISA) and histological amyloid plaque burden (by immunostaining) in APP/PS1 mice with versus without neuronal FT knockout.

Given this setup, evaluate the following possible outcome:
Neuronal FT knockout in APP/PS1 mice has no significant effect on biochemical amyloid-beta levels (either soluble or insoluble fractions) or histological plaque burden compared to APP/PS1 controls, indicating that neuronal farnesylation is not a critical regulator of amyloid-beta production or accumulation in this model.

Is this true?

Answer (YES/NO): NO